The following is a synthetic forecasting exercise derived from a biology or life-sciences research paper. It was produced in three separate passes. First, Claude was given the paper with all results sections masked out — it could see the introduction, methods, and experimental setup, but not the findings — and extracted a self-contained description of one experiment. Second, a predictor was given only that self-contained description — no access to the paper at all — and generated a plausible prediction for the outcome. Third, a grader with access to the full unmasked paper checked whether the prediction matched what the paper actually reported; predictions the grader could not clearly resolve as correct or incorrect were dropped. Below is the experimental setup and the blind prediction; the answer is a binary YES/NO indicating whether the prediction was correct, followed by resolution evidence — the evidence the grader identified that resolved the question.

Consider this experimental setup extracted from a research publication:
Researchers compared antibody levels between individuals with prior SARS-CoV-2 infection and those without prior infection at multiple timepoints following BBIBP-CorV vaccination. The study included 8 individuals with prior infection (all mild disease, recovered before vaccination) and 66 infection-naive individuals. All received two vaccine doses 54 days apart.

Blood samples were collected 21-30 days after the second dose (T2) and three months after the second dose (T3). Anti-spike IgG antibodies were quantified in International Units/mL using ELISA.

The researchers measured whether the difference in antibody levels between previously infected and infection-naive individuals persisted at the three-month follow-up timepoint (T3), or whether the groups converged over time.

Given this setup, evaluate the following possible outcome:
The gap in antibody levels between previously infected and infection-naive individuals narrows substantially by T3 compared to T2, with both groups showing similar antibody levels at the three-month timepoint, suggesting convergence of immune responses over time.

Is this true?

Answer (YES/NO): NO